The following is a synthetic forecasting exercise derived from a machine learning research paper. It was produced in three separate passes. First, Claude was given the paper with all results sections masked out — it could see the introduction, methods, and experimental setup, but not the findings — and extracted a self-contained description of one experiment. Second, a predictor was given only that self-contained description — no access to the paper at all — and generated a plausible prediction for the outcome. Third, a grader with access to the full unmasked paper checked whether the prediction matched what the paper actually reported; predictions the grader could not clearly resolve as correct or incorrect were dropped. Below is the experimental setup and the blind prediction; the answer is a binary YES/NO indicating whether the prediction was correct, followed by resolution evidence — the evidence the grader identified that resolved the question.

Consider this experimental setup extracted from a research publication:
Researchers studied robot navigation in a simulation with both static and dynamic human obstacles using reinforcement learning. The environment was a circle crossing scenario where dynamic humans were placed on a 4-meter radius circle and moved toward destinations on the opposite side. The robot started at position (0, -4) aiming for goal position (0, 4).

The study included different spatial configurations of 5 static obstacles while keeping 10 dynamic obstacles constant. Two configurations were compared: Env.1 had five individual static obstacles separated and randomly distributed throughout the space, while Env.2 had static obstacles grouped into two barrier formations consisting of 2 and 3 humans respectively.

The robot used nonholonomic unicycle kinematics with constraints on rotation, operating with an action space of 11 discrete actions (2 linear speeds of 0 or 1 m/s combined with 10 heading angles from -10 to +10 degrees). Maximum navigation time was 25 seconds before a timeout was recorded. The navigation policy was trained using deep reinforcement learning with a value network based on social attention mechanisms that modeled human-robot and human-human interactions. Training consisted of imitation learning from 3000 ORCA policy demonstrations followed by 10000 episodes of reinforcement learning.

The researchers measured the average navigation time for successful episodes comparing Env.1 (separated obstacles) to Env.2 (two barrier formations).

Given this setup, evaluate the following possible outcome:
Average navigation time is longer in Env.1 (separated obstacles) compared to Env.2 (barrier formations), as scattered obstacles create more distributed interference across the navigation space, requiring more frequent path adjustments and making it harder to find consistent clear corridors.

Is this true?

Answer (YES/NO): NO